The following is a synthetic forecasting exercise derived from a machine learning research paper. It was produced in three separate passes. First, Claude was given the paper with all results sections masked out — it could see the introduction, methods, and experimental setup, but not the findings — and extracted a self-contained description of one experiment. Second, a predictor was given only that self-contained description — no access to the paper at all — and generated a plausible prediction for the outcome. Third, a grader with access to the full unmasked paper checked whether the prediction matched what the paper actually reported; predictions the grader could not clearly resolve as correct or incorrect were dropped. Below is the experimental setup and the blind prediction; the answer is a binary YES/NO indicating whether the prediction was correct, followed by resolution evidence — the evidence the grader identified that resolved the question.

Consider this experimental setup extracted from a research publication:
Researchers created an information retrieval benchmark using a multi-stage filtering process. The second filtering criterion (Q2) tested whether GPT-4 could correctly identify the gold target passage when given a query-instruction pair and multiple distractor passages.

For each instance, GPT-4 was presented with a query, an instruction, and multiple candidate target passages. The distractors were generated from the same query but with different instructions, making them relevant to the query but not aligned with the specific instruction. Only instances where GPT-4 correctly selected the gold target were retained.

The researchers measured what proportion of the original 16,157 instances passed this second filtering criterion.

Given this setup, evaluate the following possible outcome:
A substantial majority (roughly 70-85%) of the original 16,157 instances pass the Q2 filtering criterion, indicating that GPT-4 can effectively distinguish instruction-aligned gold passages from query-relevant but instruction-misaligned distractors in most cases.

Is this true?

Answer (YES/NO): YES